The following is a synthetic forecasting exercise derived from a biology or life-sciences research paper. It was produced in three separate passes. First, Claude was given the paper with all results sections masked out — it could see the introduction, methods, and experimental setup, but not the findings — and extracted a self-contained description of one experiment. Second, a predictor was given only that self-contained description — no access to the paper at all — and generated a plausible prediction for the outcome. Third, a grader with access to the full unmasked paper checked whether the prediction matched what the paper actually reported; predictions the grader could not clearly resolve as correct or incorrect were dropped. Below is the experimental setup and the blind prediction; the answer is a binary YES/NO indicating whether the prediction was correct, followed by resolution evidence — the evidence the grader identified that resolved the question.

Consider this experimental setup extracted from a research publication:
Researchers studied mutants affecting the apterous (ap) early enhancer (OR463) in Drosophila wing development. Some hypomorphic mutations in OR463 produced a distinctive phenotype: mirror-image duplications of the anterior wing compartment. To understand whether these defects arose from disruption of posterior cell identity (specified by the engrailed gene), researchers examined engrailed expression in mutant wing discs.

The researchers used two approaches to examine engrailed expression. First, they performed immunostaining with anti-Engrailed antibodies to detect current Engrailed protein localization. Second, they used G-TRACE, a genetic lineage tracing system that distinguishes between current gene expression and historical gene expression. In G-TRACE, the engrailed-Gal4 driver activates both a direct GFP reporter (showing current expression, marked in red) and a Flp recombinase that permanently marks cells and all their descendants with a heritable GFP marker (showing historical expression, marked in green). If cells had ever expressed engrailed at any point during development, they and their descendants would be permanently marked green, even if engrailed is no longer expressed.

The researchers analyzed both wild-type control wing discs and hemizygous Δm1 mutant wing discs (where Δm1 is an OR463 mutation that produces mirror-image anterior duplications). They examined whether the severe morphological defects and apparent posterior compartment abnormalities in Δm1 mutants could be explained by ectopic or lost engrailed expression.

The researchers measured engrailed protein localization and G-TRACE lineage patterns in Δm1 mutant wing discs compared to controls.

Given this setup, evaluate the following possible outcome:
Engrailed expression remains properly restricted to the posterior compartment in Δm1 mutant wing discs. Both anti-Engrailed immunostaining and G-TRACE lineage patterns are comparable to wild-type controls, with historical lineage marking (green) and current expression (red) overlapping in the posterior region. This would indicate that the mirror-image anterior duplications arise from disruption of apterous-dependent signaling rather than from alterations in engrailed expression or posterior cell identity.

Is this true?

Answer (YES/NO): YES